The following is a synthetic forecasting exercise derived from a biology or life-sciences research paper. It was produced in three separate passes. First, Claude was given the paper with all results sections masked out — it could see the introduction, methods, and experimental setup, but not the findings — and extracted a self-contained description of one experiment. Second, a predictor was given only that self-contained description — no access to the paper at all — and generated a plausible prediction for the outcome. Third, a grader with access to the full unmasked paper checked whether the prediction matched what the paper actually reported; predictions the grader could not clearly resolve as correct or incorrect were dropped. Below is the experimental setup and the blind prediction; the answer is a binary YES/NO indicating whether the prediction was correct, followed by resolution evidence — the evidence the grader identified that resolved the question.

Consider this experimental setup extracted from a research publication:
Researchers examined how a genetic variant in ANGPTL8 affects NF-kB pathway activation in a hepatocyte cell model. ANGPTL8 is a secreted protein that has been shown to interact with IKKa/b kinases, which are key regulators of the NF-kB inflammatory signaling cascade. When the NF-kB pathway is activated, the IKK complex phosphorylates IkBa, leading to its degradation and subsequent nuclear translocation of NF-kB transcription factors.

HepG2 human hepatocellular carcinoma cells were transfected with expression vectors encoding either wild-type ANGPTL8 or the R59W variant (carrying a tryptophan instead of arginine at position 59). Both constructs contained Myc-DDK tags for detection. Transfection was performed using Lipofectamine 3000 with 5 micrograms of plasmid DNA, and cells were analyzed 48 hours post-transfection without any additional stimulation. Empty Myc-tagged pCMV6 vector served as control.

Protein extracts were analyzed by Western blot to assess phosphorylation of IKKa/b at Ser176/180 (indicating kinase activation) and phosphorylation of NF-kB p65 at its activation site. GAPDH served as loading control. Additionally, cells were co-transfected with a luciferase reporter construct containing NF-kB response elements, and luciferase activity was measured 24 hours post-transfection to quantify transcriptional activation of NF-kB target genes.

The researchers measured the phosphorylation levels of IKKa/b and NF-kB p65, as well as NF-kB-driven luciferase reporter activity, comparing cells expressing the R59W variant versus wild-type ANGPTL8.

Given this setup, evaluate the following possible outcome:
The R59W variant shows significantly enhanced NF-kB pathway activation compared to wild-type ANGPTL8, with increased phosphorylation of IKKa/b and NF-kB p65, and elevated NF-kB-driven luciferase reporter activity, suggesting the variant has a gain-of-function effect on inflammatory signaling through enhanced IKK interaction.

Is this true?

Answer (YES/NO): NO